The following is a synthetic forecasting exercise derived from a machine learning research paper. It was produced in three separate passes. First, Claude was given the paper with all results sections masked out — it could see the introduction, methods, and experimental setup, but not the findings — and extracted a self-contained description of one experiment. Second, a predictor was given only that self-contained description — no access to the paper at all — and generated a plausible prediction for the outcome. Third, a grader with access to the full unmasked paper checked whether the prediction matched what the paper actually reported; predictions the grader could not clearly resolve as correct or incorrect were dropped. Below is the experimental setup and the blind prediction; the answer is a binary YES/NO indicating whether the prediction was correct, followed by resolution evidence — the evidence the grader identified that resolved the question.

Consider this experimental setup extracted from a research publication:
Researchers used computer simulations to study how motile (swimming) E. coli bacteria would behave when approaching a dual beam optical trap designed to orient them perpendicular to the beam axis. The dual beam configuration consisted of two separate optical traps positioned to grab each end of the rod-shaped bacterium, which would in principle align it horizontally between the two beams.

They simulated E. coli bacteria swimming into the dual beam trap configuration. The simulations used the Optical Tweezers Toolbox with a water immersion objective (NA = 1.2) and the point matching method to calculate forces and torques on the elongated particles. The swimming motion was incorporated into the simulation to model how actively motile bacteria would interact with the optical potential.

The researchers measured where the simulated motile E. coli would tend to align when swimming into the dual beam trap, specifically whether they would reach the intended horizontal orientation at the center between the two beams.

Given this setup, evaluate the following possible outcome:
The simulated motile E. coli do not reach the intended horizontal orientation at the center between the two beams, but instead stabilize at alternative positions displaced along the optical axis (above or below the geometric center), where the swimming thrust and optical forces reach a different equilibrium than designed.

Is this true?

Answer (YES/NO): NO